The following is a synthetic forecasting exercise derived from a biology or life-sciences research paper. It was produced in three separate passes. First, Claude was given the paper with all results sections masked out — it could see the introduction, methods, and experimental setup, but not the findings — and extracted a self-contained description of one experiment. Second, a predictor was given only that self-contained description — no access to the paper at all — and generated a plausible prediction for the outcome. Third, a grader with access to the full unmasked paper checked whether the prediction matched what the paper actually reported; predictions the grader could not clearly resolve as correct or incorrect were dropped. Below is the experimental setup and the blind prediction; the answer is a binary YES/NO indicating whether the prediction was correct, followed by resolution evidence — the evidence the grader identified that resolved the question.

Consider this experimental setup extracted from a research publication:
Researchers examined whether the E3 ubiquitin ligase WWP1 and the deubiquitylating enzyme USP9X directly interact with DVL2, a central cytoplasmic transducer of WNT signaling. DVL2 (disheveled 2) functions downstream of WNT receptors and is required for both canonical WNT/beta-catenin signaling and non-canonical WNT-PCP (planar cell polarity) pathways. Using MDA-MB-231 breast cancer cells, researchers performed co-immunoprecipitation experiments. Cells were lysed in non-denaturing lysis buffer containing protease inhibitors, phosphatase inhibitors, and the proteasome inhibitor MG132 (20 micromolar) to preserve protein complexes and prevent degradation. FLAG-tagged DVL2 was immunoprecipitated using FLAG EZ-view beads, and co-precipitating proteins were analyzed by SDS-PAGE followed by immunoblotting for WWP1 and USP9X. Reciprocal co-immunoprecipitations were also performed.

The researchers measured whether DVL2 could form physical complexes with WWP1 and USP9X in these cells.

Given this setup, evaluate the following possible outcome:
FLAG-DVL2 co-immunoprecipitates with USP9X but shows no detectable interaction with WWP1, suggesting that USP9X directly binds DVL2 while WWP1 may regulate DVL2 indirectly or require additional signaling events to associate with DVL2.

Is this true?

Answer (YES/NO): NO